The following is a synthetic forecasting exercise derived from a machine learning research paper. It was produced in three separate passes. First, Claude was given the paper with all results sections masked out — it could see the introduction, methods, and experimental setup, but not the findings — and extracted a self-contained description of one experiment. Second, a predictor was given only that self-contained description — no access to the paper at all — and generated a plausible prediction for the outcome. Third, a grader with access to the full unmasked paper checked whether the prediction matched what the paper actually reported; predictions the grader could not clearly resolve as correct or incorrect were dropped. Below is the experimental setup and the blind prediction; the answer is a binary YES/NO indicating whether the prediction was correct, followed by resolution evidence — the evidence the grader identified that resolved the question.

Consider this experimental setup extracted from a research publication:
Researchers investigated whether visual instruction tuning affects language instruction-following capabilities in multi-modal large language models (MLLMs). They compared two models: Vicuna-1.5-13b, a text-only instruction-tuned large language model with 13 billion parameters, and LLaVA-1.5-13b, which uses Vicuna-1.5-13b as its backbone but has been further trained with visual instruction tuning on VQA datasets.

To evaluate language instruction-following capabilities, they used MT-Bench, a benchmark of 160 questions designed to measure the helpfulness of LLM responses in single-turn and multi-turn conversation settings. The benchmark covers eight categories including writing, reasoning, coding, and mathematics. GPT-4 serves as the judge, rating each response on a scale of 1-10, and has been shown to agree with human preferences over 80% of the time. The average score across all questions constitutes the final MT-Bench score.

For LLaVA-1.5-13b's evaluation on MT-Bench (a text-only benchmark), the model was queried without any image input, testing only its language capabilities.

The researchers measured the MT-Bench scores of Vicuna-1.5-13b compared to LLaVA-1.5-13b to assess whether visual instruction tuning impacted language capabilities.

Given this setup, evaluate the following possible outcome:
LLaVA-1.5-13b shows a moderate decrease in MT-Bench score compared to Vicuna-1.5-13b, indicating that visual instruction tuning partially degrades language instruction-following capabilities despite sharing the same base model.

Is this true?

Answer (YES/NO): YES